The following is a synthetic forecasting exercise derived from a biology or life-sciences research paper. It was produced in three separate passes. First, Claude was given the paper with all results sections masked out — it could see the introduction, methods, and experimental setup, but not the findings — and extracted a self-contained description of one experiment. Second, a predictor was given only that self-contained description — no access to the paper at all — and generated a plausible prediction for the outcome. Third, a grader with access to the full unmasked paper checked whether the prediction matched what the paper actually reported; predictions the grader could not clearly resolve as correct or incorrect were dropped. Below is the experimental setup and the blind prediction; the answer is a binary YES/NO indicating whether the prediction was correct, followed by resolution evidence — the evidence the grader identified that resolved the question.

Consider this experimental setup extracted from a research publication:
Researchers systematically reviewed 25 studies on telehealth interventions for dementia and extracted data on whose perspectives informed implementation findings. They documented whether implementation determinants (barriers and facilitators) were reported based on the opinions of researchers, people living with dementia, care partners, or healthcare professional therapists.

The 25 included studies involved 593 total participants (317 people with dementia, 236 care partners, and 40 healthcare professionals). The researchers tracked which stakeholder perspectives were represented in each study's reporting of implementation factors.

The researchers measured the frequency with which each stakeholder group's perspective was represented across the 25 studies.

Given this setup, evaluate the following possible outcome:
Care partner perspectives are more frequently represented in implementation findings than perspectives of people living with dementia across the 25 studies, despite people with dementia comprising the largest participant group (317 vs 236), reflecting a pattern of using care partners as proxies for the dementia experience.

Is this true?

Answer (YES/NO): YES